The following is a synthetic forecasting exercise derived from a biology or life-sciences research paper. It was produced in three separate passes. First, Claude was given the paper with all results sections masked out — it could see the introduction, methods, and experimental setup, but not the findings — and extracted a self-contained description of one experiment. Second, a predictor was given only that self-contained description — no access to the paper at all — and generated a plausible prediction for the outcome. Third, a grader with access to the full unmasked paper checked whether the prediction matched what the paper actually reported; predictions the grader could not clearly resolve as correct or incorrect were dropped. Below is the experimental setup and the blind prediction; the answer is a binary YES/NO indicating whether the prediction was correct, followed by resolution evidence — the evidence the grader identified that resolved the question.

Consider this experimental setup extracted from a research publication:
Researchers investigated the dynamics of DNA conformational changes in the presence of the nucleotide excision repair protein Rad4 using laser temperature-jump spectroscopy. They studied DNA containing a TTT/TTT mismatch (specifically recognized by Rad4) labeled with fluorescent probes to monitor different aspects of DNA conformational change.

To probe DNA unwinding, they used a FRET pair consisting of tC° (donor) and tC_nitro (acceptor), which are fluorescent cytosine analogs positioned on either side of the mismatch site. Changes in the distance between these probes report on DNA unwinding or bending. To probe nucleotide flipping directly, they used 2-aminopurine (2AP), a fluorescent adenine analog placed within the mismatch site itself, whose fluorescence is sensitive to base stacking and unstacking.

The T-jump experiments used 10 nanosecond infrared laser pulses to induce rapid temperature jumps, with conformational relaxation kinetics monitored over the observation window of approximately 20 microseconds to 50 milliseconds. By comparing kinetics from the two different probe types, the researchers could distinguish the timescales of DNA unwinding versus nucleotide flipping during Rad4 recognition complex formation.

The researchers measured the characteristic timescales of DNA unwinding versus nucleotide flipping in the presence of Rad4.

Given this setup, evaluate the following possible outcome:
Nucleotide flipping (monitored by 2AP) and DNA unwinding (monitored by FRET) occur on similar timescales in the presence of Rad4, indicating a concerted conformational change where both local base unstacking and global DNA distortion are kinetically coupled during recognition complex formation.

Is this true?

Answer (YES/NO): NO